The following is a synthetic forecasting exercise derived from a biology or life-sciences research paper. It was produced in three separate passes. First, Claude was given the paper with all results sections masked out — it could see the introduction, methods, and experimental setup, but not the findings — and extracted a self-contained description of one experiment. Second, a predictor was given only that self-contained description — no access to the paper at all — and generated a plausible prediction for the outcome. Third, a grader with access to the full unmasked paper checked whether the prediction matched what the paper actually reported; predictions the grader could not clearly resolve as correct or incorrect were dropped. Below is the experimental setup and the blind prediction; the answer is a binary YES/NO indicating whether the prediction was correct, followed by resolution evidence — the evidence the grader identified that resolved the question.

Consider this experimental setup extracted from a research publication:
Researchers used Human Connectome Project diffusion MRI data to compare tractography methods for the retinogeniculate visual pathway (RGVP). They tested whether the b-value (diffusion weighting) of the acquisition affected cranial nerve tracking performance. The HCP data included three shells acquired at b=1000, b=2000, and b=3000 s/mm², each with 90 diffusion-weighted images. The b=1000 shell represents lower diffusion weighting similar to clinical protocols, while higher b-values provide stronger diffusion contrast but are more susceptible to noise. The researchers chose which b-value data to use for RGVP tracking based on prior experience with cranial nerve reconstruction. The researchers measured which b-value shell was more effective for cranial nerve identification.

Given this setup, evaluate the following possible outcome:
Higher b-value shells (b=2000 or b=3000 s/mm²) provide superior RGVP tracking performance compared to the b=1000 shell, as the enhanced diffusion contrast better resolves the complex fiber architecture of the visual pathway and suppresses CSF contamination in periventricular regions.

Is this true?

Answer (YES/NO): NO